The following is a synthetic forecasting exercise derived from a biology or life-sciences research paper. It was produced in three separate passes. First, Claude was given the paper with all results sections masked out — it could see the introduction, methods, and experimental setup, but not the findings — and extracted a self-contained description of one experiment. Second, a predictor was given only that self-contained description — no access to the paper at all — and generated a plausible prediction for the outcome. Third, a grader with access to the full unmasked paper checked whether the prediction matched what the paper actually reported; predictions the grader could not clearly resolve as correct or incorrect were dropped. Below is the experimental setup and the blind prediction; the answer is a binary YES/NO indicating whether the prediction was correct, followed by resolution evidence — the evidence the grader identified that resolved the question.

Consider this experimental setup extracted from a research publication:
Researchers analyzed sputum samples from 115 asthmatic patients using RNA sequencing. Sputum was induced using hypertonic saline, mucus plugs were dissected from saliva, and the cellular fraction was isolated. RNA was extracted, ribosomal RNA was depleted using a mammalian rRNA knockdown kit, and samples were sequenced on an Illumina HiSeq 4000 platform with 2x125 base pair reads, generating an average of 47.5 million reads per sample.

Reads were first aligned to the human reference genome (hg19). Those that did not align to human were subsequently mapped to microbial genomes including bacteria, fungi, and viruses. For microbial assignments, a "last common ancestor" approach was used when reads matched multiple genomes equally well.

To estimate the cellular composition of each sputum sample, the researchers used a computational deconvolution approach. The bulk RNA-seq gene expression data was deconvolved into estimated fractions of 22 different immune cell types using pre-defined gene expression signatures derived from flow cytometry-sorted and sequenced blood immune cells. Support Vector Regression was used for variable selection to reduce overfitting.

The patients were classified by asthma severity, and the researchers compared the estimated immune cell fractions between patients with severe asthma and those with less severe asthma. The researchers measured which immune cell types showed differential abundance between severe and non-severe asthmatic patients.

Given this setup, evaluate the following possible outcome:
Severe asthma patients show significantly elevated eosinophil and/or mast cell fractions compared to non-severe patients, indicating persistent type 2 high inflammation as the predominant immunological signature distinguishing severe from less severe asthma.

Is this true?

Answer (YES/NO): NO